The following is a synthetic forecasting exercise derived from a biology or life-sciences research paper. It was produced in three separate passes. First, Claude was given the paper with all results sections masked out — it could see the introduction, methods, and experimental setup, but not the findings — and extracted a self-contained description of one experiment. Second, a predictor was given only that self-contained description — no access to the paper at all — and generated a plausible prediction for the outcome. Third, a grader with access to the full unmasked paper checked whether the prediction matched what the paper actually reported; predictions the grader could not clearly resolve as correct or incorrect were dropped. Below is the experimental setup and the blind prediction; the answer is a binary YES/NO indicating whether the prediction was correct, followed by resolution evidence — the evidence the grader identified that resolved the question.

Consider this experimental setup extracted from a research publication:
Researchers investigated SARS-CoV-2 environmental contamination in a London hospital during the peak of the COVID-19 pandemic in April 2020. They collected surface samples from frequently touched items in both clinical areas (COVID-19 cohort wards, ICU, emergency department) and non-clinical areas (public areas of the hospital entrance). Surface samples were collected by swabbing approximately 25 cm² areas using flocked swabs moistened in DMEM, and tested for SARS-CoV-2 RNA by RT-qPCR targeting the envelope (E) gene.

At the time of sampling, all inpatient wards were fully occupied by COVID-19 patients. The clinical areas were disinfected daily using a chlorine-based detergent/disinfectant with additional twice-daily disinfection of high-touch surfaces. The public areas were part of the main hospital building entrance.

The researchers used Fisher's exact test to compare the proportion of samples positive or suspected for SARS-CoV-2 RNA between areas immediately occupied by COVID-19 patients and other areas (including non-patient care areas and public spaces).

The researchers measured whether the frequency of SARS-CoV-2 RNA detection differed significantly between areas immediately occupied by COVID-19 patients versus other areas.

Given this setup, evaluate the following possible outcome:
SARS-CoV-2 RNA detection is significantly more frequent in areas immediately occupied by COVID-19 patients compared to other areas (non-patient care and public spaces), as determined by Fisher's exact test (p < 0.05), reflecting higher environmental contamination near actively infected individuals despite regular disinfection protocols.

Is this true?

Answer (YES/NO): YES